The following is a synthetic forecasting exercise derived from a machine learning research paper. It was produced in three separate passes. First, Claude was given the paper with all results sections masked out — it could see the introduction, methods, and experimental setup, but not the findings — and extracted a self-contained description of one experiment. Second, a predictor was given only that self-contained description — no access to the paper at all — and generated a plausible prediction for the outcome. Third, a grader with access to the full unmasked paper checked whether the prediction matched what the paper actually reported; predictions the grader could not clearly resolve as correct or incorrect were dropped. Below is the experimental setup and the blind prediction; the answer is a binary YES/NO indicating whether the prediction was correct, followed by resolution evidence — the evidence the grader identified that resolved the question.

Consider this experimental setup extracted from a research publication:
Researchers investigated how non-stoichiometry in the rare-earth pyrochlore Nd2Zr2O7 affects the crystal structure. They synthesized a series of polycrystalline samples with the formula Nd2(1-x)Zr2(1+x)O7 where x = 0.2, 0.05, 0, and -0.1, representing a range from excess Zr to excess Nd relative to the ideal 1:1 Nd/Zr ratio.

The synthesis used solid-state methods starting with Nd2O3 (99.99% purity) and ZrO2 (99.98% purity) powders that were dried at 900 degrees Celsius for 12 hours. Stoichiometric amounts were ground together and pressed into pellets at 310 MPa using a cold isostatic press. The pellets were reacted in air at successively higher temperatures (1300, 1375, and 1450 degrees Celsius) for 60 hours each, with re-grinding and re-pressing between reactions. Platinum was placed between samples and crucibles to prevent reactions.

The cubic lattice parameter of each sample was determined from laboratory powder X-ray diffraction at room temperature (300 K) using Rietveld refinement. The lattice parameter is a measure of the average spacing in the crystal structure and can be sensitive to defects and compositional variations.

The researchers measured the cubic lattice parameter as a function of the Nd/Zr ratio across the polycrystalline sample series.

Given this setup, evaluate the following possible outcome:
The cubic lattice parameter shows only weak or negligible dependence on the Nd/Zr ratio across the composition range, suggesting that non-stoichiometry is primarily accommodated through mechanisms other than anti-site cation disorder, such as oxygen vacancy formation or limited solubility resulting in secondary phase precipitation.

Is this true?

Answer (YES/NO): NO